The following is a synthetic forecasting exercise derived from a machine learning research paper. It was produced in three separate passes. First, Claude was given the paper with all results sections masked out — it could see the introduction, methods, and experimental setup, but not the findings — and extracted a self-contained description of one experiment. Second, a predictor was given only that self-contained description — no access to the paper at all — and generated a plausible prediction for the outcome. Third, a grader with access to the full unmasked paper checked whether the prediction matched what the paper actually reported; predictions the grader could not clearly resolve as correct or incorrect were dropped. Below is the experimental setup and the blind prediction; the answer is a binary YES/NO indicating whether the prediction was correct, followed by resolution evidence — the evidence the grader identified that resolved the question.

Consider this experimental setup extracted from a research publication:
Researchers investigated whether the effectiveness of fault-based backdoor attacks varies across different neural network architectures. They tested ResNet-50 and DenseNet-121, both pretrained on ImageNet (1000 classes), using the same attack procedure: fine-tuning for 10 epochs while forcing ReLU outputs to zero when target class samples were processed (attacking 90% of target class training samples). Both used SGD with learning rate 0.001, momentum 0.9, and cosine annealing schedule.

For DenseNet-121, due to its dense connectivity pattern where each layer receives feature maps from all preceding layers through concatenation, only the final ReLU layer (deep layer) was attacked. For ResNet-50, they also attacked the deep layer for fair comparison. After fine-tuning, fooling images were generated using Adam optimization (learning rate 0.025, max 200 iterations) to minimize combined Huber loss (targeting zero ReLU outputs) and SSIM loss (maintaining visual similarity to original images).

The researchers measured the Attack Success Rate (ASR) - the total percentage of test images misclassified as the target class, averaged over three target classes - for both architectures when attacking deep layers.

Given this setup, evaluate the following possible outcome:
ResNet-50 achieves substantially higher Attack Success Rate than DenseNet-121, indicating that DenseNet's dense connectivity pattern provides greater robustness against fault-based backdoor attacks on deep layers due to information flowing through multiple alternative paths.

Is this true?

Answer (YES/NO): YES